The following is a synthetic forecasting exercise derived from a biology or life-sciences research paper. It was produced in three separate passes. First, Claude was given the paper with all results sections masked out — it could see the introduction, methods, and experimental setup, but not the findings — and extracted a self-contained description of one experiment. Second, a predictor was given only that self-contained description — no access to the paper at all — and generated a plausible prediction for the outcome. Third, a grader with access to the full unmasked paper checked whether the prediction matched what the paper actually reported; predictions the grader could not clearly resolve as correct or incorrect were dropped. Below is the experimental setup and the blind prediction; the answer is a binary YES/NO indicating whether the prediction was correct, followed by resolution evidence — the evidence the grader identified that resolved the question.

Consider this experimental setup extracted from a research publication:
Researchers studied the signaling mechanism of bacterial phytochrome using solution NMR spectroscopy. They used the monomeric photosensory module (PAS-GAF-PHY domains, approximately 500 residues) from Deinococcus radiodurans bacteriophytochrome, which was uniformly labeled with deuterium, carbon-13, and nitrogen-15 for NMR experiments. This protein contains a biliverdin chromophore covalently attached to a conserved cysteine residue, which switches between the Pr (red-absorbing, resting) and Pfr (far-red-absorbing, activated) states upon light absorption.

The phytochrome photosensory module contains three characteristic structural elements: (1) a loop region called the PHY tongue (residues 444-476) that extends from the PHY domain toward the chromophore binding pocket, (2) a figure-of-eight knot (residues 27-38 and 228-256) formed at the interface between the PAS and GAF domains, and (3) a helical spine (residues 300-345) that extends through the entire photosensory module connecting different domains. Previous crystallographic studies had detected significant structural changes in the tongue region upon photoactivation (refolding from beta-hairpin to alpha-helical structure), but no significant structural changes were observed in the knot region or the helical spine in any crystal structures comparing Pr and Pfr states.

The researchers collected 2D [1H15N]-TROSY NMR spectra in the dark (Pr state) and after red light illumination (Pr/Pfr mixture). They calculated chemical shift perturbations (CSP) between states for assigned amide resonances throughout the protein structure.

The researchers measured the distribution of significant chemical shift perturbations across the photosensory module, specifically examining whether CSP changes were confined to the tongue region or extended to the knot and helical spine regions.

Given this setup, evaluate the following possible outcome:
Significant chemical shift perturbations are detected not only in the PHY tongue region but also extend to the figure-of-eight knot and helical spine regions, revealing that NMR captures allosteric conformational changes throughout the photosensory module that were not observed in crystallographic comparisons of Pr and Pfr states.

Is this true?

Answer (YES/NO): NO